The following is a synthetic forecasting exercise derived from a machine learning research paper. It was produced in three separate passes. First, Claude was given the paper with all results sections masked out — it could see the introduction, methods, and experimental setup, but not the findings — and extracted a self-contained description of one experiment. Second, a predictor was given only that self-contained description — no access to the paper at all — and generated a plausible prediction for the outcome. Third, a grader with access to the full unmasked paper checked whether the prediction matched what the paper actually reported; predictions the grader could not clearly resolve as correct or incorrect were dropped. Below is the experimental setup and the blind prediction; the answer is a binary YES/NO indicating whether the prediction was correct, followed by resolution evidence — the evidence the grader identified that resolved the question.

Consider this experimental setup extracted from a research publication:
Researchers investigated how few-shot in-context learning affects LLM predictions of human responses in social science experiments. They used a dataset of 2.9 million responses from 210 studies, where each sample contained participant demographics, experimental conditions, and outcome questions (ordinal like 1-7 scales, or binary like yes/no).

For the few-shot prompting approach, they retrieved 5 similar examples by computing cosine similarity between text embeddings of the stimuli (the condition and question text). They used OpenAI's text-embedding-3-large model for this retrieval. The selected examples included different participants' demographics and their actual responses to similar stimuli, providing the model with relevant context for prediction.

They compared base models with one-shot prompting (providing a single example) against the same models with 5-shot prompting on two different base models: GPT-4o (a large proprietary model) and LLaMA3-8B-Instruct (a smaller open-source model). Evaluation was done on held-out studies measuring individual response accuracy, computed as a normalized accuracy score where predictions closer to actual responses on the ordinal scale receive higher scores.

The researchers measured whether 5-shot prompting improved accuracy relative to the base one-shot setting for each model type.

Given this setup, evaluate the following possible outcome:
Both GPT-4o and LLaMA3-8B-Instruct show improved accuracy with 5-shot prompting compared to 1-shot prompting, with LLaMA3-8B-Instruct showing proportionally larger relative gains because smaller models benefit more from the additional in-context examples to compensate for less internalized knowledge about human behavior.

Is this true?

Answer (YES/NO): NO